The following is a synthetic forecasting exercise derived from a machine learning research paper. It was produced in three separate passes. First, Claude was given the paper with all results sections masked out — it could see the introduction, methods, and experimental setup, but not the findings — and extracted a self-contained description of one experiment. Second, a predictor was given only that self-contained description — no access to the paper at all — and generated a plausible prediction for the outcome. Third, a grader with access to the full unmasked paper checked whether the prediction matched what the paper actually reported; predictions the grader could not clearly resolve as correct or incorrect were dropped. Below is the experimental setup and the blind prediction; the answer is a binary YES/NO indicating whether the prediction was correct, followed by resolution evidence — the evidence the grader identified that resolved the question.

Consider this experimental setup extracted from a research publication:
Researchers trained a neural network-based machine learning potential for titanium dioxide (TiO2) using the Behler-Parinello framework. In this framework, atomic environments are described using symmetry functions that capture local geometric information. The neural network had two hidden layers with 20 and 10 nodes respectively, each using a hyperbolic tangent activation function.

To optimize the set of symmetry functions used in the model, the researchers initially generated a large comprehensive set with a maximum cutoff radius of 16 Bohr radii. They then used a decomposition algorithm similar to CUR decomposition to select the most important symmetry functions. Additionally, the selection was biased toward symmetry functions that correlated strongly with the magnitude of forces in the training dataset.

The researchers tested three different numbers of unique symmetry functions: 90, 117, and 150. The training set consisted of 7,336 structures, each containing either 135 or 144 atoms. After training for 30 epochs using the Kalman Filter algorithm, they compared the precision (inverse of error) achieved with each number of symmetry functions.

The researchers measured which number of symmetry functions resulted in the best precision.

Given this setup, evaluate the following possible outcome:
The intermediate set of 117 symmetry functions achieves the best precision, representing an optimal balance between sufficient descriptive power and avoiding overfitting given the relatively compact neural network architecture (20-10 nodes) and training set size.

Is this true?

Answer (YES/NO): NO